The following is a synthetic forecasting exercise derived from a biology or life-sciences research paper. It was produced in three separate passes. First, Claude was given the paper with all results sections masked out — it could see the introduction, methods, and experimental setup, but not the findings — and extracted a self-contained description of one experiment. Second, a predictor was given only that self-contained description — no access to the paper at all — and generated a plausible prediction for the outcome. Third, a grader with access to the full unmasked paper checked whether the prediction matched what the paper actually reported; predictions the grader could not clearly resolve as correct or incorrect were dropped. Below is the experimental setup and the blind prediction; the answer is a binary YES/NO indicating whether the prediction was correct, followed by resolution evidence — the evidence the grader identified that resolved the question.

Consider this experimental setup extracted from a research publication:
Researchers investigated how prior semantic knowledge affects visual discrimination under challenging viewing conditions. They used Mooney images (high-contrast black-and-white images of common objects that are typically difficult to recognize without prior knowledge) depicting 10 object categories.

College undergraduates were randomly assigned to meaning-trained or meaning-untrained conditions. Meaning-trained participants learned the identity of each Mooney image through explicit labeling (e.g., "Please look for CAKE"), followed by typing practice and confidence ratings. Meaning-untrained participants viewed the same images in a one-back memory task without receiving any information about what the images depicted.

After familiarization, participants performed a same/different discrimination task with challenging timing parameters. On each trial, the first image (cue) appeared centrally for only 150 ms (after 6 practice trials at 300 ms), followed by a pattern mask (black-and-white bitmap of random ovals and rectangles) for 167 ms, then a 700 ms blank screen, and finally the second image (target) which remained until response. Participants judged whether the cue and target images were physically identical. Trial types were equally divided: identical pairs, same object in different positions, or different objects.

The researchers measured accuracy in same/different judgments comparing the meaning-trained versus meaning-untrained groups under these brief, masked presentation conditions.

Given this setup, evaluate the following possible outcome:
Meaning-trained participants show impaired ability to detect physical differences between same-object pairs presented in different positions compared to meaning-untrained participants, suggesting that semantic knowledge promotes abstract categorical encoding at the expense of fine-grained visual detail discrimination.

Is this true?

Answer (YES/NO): NO